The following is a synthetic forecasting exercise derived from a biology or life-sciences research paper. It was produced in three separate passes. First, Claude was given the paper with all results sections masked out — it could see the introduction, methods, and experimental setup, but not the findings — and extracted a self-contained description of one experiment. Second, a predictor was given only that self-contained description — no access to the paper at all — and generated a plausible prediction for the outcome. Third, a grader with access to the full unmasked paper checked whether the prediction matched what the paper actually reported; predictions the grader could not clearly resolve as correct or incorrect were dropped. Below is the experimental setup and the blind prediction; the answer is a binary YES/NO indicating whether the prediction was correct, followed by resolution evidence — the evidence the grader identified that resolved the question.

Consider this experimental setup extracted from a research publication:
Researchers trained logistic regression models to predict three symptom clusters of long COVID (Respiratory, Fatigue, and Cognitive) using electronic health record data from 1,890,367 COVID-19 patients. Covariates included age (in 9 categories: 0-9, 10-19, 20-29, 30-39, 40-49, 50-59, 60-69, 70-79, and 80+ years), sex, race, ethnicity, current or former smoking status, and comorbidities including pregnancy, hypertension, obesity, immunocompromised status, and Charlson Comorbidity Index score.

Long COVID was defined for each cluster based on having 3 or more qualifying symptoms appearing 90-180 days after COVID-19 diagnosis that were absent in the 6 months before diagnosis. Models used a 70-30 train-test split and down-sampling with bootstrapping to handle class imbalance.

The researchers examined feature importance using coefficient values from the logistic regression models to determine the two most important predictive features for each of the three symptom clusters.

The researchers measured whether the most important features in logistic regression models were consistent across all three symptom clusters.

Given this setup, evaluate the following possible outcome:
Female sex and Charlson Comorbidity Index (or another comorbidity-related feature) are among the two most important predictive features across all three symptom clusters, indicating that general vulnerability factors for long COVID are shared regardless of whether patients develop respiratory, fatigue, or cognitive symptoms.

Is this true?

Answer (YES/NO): NO